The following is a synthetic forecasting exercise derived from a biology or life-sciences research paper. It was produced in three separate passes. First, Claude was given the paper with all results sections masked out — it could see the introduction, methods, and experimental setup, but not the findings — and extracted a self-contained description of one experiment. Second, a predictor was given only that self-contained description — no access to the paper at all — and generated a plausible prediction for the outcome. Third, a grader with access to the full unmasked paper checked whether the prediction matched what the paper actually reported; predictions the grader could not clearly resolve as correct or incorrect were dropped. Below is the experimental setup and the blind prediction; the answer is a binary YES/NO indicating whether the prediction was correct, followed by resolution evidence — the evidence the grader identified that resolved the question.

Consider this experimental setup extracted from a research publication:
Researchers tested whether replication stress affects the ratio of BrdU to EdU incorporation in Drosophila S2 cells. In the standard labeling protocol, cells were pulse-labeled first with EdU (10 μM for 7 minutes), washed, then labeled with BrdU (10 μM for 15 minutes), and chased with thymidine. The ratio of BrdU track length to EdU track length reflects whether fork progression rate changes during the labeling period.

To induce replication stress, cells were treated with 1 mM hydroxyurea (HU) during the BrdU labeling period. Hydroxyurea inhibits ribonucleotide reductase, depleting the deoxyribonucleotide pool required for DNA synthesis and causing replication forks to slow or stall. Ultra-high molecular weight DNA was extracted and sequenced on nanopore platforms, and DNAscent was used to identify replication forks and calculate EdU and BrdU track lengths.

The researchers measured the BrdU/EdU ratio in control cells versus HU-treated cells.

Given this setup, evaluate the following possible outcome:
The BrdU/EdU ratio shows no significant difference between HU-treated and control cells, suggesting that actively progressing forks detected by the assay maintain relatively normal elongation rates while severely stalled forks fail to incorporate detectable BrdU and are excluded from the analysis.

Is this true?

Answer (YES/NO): NO